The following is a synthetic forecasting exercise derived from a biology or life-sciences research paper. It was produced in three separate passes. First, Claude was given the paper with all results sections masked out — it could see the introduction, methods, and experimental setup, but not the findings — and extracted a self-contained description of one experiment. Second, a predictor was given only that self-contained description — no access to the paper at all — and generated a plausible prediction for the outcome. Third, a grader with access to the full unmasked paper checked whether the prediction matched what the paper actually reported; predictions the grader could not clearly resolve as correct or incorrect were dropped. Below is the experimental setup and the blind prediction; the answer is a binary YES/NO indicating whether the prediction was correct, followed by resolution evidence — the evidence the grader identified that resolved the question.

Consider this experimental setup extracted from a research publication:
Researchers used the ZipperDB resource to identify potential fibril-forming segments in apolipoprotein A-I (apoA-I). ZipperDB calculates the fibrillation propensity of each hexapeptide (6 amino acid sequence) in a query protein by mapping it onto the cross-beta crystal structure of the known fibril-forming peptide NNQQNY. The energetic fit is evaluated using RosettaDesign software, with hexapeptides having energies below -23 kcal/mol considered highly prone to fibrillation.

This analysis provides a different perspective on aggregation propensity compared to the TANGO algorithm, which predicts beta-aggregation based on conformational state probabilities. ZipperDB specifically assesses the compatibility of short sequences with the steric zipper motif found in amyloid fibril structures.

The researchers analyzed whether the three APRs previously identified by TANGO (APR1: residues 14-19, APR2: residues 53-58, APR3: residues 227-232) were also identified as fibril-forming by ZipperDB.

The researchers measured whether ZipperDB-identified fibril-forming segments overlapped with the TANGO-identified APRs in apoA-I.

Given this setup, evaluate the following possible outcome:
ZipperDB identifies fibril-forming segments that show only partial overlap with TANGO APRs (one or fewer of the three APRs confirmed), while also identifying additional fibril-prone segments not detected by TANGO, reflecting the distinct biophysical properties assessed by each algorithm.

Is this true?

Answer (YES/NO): NO